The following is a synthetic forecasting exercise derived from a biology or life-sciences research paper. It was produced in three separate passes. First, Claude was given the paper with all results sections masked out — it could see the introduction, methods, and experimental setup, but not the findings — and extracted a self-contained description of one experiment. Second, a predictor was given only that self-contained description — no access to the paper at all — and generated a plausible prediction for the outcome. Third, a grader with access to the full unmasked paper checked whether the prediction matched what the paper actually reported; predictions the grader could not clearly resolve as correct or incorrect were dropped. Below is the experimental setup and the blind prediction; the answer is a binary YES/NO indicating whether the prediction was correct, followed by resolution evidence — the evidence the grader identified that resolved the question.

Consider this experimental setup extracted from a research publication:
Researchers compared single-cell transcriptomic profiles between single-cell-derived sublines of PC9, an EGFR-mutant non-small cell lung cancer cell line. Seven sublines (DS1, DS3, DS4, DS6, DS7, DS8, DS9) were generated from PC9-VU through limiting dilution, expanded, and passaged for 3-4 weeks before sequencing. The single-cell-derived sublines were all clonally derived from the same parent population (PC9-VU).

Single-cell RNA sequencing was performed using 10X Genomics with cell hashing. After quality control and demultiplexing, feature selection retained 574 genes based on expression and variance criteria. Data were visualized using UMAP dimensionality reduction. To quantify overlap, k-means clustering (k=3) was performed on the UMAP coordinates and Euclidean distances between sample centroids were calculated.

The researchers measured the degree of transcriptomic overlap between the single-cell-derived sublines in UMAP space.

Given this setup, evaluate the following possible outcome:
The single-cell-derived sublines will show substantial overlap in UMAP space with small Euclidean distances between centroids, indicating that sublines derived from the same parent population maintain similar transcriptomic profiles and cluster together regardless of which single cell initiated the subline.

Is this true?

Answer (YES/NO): NO